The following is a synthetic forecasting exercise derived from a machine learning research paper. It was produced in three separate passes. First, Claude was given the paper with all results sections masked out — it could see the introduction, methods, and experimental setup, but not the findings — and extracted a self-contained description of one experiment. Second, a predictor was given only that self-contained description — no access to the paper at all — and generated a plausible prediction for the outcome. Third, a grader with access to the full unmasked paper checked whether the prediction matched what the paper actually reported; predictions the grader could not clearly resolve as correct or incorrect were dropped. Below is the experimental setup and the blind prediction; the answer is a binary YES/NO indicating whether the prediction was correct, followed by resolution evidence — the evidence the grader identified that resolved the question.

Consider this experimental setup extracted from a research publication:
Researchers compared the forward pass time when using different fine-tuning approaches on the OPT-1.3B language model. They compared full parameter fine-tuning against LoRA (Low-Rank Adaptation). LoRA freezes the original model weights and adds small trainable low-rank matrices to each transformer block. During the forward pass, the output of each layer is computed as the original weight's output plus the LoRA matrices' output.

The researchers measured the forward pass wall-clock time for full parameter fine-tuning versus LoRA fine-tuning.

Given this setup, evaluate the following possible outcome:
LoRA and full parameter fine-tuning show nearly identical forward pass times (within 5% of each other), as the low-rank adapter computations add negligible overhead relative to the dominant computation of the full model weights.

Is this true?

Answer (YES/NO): NO